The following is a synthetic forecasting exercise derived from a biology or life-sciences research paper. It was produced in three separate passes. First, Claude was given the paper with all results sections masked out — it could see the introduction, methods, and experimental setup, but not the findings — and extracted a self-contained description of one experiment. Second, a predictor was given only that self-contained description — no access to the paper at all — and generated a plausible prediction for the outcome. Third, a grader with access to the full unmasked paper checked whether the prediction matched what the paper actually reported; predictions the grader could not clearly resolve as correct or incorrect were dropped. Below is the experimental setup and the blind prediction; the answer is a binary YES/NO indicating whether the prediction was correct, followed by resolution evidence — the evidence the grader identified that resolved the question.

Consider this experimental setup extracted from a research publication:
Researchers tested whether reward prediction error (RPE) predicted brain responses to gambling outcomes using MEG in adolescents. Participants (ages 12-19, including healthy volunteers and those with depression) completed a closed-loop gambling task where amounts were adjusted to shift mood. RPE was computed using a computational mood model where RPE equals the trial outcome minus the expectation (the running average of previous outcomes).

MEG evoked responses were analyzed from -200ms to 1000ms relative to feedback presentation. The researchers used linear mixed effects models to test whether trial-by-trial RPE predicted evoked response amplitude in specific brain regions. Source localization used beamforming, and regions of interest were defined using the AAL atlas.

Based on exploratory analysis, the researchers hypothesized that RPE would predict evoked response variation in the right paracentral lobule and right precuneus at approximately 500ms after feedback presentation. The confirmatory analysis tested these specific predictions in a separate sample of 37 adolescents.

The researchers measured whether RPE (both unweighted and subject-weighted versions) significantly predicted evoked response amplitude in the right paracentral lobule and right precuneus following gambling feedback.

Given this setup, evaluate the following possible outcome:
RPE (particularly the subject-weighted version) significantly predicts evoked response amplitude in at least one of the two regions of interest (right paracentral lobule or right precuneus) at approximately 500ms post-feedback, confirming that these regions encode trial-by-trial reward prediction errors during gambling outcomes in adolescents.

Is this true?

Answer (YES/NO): YES